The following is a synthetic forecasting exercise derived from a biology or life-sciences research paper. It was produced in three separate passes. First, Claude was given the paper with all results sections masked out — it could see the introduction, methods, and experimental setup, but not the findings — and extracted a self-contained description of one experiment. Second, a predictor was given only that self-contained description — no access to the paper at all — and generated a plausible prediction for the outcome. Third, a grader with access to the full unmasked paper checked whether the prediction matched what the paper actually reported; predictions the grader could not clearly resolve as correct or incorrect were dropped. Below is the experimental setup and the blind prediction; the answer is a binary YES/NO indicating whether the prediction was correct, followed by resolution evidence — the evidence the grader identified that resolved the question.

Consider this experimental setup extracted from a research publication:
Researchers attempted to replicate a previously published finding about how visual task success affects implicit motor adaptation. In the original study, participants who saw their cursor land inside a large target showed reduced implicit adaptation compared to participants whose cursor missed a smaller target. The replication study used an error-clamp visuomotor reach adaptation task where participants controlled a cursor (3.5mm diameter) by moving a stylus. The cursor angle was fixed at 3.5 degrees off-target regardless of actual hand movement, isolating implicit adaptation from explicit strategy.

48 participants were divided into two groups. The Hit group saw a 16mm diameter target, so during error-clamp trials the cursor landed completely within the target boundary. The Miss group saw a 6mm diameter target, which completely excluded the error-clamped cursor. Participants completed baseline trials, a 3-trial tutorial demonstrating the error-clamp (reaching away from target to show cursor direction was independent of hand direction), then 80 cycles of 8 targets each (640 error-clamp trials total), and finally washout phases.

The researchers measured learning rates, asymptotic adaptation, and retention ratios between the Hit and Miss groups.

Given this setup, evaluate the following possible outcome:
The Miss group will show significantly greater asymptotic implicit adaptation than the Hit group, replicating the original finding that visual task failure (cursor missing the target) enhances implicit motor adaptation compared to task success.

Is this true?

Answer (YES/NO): NO